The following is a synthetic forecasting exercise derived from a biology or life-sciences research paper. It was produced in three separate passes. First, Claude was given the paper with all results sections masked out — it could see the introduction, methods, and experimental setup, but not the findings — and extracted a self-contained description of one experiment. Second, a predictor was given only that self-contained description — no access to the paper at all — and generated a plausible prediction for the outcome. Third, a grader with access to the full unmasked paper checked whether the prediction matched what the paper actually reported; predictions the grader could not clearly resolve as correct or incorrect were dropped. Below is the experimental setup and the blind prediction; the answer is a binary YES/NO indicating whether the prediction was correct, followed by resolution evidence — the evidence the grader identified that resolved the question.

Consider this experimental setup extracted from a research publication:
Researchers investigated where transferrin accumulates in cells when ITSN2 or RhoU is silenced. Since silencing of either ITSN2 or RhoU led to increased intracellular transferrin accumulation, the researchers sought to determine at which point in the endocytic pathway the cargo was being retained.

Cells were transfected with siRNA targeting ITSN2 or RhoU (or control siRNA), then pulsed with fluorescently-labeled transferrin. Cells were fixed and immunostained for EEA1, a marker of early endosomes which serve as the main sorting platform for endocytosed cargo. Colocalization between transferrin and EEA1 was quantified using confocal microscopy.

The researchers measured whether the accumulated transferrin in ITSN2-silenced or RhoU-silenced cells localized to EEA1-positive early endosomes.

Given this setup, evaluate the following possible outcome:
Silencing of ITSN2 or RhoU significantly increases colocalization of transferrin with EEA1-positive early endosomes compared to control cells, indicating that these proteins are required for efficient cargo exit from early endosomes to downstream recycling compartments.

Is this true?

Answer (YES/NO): NO